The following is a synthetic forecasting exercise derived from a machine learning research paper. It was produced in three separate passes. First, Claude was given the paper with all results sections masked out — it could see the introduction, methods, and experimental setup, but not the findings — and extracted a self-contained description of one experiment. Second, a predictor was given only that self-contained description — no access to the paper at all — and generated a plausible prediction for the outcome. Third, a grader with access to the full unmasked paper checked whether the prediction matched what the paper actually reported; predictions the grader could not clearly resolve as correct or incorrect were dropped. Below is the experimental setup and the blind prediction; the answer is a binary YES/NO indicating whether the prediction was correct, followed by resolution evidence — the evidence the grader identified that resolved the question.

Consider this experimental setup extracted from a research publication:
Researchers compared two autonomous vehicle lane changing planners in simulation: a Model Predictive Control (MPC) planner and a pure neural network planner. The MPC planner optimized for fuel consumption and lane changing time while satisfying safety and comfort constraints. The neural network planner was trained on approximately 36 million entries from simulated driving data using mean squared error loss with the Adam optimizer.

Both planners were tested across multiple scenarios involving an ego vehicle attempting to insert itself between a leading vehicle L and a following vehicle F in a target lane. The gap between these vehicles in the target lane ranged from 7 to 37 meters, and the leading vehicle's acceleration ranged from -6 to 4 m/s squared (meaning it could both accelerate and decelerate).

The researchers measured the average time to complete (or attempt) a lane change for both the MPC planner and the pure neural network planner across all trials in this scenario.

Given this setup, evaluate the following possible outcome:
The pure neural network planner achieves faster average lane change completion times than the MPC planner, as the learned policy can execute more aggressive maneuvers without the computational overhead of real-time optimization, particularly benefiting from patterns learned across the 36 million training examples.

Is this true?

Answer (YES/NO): YES